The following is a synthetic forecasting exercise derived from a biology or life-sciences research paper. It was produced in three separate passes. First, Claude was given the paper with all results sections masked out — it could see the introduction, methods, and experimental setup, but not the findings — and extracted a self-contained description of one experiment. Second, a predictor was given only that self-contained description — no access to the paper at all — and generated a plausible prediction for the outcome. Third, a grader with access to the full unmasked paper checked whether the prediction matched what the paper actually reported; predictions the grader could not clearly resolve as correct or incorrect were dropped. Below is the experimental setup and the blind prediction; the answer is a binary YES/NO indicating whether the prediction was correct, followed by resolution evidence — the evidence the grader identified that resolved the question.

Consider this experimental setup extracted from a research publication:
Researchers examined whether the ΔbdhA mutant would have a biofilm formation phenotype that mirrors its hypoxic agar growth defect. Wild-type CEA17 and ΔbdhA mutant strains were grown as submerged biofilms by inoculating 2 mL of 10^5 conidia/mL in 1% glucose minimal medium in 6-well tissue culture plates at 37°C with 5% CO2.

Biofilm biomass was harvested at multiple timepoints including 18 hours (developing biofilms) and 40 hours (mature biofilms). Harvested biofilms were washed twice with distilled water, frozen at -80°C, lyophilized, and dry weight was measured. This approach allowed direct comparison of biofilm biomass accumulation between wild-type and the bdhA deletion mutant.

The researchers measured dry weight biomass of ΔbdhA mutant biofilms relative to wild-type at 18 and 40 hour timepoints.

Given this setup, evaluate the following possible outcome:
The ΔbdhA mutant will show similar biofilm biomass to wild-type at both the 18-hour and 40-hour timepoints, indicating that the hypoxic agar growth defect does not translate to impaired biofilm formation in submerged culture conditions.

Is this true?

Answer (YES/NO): NO